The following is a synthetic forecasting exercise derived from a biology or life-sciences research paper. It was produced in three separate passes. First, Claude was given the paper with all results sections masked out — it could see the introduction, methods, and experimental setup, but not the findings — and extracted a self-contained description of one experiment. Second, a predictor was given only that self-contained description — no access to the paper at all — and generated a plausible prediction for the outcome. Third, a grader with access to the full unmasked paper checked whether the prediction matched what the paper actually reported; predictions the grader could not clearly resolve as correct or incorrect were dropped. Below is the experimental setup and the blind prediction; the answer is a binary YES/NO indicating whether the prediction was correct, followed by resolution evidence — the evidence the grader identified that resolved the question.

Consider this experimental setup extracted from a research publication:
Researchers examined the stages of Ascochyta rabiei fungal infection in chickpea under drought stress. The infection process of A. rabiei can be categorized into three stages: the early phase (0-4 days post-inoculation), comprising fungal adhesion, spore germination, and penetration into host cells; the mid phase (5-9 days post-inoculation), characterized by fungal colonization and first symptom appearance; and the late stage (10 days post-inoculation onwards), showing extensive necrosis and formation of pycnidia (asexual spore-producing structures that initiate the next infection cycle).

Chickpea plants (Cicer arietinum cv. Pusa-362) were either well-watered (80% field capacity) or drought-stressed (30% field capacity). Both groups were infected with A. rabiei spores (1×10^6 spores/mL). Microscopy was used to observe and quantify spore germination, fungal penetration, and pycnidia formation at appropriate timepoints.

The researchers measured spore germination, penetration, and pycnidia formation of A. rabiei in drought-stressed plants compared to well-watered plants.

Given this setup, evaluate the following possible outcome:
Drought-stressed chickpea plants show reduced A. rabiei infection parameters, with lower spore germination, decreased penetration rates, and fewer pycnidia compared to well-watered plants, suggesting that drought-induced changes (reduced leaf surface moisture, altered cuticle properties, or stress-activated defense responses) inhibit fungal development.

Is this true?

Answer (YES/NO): YES